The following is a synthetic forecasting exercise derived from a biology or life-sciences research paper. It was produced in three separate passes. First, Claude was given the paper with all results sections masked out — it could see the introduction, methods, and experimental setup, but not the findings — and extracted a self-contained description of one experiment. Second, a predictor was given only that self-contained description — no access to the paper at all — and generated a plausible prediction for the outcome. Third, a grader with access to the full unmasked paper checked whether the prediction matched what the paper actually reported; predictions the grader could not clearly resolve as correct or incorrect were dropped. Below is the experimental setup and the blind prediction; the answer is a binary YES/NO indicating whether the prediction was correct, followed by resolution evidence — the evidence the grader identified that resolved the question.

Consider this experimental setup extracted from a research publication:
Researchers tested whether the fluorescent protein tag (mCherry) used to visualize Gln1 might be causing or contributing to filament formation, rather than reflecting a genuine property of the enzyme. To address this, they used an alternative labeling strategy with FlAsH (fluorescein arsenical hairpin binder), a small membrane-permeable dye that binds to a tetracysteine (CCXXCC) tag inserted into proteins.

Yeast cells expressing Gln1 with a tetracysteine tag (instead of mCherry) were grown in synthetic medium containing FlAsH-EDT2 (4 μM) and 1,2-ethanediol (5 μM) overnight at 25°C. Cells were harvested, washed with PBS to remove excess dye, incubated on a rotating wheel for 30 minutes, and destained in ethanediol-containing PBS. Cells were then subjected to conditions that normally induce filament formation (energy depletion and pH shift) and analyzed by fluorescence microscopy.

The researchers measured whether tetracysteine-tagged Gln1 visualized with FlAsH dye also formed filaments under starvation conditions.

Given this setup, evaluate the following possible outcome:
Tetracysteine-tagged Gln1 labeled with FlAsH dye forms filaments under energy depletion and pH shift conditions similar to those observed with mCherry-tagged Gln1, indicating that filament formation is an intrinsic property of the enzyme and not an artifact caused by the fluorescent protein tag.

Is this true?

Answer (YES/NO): YES